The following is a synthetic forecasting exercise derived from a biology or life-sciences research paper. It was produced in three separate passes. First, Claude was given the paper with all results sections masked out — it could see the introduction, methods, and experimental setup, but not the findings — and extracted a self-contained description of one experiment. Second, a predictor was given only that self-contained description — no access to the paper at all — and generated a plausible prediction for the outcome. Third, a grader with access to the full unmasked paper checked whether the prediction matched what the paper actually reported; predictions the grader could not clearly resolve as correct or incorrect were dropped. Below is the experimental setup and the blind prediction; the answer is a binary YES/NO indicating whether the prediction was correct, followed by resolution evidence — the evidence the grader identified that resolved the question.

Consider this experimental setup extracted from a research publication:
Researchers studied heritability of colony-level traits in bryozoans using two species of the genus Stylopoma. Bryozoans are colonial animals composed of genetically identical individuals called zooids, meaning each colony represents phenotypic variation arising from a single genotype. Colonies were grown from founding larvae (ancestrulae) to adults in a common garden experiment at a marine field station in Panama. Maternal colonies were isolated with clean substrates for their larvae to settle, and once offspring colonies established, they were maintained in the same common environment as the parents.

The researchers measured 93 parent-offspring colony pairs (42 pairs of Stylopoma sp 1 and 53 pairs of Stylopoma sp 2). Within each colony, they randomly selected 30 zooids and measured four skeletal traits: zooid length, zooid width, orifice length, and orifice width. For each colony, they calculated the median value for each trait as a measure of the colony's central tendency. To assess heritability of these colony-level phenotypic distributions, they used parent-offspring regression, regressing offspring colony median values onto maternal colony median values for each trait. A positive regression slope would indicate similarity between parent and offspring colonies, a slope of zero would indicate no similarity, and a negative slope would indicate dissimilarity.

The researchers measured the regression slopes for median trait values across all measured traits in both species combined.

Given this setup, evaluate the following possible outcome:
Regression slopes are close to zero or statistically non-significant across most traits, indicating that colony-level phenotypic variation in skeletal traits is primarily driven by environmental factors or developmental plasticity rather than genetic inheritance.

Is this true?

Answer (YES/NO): NO